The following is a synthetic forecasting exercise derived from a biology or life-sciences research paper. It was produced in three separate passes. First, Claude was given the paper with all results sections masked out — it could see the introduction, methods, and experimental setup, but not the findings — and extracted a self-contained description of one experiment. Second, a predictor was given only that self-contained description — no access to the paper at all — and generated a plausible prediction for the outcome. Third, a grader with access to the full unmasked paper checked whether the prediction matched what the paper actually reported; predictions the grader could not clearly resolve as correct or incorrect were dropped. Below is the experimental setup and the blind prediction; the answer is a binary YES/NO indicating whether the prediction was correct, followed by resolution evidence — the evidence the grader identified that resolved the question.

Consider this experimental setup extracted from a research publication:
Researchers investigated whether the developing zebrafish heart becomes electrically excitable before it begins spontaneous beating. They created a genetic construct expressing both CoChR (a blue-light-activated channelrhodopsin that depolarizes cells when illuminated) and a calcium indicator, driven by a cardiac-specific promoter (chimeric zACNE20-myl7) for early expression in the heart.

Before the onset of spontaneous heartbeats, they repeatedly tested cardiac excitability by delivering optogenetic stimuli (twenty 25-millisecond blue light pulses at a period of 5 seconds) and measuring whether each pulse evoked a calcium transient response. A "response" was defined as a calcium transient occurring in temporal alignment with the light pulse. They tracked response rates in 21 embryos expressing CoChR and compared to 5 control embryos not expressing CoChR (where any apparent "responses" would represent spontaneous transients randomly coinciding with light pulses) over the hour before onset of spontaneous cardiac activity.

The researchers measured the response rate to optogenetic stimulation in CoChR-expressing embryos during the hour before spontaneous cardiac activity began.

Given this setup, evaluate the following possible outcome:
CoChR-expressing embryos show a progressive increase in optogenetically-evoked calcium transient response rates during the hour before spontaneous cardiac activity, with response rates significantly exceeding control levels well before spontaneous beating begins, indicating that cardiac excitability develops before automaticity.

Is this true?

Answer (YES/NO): YES